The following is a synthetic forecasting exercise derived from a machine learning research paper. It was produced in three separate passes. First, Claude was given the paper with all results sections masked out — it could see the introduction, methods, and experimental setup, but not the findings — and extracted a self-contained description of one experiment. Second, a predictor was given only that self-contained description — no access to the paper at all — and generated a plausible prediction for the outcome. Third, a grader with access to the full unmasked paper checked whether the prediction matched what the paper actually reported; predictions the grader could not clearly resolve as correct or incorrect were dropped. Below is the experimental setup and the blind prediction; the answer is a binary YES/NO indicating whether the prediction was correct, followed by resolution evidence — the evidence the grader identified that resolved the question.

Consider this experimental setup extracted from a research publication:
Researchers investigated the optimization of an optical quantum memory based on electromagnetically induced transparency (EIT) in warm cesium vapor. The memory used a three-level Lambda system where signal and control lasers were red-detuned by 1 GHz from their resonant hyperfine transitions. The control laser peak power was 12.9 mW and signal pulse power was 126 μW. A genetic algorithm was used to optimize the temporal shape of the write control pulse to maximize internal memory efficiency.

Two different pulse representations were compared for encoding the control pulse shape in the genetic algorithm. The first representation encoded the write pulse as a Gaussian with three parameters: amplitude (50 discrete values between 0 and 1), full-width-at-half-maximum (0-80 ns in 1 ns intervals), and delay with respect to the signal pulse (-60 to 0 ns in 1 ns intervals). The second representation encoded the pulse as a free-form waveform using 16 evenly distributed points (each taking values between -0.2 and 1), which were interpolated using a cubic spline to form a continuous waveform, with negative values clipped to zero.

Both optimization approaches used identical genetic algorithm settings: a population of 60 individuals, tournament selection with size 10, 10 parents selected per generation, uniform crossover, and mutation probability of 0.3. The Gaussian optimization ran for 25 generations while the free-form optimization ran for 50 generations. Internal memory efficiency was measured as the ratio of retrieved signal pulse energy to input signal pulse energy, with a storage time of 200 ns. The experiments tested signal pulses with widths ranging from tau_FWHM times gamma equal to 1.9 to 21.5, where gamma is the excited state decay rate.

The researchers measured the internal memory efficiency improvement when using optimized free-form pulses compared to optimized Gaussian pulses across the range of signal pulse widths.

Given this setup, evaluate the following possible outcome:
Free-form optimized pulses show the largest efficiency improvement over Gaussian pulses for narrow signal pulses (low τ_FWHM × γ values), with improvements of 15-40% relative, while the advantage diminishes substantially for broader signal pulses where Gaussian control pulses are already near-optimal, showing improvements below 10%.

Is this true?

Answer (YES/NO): NO